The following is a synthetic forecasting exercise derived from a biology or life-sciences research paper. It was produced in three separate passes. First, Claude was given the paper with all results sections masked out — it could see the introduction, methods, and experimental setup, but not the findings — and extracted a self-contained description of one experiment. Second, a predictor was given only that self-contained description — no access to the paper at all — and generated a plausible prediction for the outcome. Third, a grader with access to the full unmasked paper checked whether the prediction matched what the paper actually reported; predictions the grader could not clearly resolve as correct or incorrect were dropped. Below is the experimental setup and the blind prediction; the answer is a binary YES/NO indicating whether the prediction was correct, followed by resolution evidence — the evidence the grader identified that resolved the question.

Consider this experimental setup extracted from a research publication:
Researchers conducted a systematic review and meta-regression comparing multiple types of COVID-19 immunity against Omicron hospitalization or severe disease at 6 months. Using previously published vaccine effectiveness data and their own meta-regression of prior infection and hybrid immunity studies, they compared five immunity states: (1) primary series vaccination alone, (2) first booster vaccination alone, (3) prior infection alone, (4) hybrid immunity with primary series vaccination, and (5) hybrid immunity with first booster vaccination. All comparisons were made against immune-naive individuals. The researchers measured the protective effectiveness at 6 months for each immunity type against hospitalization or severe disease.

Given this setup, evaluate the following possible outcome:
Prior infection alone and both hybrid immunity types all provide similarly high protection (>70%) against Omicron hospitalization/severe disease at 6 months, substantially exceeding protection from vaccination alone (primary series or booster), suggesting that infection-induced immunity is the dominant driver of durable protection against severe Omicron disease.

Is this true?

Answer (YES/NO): NO